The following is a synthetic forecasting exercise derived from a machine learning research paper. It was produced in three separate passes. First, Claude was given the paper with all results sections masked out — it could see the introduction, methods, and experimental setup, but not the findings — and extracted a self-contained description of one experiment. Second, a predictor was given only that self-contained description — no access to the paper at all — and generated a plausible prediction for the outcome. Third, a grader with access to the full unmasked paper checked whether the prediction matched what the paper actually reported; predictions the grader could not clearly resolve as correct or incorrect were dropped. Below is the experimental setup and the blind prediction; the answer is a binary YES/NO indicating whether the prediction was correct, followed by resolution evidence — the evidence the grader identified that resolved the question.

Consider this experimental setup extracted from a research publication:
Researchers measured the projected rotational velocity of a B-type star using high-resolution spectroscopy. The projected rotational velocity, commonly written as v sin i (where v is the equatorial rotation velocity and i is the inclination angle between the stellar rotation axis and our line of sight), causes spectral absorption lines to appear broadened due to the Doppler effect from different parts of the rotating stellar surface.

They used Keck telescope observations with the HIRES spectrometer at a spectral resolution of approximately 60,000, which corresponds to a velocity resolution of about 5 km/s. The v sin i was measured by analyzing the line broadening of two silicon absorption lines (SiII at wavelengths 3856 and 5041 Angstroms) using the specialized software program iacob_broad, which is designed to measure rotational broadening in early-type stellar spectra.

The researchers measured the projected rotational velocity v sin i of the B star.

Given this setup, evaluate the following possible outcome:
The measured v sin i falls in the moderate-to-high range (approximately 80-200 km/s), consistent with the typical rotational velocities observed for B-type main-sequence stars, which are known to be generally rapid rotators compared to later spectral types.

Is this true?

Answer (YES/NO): NO